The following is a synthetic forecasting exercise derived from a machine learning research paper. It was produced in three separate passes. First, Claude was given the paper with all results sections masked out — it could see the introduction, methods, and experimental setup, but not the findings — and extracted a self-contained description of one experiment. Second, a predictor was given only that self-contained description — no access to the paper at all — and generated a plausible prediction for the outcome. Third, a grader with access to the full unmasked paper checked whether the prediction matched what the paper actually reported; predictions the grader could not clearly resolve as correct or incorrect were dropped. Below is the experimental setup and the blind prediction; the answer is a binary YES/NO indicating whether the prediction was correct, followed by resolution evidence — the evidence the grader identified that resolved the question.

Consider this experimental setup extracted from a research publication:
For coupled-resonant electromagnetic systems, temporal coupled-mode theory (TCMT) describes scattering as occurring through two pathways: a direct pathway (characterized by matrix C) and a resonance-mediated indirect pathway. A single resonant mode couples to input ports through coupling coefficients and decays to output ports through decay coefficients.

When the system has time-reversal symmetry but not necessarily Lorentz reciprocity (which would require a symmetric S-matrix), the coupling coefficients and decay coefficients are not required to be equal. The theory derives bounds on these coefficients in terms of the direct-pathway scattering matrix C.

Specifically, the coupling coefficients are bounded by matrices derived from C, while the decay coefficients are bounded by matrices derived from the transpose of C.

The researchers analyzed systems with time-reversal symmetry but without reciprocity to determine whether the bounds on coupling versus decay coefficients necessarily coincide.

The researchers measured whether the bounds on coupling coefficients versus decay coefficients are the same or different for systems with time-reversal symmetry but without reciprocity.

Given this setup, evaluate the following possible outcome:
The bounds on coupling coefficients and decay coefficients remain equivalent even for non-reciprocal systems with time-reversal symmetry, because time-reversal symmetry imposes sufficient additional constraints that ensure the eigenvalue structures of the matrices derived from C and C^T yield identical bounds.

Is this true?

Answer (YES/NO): NO